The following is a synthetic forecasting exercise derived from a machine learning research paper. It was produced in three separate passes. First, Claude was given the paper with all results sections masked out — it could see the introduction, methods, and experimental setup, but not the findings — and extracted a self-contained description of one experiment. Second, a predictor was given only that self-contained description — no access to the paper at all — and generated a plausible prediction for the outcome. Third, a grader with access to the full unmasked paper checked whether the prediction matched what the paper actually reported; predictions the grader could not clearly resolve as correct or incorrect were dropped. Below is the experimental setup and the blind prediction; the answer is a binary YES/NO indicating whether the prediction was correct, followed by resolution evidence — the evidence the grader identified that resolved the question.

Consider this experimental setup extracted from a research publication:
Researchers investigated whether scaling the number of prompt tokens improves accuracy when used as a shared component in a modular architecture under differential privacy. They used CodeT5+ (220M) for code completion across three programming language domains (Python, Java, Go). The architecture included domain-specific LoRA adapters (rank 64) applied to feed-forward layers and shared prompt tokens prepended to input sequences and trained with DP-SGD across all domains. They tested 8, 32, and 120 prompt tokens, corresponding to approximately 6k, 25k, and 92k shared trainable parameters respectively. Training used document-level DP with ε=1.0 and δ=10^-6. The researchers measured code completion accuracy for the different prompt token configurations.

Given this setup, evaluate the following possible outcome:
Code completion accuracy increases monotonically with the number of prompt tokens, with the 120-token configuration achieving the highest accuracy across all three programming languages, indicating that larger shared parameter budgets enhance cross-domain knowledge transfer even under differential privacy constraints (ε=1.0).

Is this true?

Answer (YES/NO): NO